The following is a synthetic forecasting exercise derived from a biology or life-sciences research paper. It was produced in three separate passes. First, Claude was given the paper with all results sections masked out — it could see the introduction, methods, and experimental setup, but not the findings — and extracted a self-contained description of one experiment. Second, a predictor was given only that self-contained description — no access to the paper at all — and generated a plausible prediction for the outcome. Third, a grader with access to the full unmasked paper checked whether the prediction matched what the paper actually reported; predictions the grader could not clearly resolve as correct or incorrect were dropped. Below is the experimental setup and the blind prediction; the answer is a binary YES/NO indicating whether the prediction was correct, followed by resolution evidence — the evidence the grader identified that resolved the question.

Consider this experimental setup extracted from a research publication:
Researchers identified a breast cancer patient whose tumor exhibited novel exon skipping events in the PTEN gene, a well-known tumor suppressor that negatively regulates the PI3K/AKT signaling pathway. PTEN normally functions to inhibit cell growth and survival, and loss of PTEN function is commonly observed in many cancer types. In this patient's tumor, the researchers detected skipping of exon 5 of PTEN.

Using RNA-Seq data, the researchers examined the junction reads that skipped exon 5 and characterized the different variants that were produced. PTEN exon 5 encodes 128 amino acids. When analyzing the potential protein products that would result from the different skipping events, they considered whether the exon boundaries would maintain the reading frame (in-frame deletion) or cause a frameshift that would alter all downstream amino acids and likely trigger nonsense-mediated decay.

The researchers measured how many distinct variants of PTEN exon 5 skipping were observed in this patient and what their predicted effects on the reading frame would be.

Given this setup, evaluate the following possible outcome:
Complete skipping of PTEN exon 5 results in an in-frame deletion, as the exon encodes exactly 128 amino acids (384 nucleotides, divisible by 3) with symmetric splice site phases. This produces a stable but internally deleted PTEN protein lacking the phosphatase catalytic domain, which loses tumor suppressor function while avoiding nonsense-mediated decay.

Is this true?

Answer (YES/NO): NO